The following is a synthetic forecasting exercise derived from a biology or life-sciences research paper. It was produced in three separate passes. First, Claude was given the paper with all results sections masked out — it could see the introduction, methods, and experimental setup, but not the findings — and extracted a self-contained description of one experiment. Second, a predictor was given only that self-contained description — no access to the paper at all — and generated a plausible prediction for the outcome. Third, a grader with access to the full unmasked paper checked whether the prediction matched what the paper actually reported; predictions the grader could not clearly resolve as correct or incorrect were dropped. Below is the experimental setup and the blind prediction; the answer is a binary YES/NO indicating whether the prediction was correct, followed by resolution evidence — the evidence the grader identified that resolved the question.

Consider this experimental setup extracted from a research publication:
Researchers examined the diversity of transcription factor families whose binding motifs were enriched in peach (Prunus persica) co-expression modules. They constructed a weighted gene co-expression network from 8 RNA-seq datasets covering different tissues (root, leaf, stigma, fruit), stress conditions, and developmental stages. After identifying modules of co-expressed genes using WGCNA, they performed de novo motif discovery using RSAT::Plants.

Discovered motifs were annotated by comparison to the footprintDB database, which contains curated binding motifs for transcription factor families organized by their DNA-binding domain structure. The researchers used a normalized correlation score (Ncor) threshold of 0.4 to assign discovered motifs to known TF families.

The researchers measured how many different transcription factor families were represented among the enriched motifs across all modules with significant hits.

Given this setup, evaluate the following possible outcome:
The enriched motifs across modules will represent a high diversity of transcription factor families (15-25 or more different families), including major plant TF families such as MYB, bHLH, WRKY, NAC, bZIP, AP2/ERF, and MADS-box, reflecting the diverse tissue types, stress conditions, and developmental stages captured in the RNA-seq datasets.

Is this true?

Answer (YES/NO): NO